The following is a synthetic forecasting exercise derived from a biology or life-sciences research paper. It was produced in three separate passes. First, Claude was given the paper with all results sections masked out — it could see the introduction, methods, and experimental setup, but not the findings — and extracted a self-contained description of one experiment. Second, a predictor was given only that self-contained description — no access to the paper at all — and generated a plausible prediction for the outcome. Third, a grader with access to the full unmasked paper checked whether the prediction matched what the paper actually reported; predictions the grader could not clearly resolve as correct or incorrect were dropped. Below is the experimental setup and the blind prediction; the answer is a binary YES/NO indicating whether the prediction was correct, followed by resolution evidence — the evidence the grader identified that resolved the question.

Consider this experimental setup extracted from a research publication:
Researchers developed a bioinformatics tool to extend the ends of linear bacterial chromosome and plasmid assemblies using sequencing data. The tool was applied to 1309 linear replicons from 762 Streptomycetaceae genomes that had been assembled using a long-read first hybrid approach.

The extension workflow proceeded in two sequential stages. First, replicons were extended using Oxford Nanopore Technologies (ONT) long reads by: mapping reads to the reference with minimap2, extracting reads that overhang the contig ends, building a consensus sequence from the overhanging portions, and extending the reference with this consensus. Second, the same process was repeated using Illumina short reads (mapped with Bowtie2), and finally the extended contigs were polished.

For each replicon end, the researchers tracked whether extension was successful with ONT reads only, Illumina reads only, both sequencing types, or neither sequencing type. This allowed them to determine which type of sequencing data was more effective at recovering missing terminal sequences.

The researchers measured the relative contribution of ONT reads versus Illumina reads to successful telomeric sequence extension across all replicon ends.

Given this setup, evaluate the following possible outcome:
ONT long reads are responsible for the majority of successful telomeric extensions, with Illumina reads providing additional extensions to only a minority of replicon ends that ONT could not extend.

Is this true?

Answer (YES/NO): NO